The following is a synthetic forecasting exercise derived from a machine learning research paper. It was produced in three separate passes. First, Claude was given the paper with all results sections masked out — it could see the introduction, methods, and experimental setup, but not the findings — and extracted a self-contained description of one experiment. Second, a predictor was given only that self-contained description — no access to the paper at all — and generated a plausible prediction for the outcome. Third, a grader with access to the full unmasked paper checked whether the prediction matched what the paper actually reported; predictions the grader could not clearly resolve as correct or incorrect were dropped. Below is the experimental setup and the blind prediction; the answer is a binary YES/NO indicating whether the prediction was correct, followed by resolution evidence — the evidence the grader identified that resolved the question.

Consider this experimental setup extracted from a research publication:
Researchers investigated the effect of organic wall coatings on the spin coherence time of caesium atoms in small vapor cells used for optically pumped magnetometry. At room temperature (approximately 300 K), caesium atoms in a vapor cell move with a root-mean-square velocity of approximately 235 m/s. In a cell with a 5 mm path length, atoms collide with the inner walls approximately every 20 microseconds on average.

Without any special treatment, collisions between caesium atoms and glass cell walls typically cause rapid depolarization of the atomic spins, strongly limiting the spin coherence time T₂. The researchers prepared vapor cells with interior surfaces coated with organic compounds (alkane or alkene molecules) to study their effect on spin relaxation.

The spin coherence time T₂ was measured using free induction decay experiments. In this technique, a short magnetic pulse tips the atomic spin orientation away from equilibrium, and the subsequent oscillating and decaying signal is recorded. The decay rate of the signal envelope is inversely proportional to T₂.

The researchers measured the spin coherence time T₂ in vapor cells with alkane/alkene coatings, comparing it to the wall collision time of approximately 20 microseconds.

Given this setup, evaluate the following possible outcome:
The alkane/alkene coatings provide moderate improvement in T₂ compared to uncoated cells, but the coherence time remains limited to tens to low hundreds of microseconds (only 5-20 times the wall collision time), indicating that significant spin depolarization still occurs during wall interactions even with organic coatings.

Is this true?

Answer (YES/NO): NO